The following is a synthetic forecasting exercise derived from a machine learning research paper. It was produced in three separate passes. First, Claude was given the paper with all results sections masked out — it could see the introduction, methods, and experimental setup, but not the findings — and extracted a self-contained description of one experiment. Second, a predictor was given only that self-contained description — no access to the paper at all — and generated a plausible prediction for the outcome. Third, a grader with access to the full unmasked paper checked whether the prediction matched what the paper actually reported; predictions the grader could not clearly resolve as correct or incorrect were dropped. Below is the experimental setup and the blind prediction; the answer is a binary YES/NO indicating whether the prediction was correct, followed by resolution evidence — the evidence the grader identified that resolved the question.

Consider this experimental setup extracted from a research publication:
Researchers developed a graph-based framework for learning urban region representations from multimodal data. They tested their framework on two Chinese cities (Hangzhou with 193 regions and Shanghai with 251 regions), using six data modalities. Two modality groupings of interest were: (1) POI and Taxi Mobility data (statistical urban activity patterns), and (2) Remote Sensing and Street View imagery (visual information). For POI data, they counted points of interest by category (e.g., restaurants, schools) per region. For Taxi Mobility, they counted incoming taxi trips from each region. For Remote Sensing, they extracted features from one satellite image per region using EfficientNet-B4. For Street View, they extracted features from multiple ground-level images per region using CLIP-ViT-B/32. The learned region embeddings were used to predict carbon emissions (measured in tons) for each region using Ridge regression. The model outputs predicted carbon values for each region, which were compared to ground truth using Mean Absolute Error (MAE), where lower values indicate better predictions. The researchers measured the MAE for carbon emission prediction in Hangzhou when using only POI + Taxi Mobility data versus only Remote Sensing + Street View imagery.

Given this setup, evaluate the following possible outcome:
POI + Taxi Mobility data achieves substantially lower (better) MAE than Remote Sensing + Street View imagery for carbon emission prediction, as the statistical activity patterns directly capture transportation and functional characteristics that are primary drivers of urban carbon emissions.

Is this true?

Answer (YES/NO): NO